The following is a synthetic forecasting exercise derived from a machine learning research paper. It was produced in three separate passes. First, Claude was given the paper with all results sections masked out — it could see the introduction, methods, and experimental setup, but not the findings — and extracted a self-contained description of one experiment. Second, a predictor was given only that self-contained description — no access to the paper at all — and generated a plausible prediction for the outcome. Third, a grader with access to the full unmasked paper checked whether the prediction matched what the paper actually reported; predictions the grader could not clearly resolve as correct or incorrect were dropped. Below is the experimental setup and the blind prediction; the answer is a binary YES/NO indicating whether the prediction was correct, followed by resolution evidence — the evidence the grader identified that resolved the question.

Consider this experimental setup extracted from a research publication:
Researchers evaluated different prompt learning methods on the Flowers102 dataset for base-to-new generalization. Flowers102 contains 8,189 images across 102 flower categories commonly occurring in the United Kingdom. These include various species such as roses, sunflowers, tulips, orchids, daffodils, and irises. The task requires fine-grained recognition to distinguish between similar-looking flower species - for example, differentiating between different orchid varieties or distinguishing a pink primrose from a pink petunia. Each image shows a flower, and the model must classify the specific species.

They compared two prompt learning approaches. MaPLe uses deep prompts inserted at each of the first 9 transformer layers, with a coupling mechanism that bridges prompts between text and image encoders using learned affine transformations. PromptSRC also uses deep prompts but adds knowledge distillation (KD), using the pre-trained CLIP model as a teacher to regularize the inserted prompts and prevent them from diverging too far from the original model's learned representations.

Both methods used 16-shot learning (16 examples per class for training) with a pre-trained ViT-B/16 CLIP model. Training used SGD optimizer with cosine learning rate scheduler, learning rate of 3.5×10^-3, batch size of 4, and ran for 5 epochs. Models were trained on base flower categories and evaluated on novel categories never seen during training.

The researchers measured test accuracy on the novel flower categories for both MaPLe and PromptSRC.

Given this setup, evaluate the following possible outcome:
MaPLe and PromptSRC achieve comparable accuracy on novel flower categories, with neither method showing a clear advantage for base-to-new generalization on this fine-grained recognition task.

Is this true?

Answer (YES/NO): NO